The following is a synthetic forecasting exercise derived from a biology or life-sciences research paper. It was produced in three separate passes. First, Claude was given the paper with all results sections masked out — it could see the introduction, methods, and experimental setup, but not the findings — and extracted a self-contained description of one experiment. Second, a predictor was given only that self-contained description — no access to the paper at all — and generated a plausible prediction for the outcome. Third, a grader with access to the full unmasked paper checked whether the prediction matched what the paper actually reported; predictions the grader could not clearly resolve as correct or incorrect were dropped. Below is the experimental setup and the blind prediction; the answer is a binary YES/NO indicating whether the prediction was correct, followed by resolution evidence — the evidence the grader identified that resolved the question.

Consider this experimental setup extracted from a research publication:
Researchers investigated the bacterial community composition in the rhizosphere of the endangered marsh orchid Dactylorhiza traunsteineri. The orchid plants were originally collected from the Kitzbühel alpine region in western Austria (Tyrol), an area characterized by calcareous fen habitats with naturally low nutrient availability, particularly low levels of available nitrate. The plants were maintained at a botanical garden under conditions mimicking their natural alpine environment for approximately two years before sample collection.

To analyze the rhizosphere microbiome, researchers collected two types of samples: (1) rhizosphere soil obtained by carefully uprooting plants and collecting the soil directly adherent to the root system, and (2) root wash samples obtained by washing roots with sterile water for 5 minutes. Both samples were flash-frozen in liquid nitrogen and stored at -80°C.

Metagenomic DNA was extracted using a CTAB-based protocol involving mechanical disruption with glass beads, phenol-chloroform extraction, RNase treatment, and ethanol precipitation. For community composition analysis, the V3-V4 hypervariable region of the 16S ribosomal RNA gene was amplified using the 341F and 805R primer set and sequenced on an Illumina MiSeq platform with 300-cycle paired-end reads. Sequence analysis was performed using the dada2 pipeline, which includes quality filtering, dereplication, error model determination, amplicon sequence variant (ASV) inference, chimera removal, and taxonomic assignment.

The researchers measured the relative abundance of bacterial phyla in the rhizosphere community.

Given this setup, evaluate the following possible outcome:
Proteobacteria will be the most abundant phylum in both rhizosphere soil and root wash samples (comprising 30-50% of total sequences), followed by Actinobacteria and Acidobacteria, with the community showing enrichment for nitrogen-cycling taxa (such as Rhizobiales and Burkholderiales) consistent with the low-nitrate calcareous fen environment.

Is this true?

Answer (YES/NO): NO